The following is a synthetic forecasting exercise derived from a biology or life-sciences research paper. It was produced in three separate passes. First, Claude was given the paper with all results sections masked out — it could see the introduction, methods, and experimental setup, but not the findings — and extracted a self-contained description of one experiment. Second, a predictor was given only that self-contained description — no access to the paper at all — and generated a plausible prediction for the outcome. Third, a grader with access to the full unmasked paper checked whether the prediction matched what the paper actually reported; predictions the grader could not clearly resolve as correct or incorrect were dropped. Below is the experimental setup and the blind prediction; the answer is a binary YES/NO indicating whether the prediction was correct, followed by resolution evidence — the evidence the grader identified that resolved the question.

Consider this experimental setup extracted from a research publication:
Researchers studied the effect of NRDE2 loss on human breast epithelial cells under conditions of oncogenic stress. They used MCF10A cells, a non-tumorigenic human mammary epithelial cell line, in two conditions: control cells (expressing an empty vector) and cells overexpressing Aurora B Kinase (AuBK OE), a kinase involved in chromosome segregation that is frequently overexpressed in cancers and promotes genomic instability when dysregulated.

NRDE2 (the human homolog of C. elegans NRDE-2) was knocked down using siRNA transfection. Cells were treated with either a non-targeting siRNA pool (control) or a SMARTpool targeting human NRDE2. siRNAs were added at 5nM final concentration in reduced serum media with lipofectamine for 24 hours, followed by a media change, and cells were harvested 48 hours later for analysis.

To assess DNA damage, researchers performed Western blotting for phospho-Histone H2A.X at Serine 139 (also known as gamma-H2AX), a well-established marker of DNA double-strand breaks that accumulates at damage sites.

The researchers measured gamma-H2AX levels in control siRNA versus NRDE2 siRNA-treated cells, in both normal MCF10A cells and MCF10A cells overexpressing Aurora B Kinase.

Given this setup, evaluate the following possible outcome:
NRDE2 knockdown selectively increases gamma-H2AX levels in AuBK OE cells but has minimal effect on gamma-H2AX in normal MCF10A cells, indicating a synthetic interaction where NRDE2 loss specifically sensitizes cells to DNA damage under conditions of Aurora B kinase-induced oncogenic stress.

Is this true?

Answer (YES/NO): YES